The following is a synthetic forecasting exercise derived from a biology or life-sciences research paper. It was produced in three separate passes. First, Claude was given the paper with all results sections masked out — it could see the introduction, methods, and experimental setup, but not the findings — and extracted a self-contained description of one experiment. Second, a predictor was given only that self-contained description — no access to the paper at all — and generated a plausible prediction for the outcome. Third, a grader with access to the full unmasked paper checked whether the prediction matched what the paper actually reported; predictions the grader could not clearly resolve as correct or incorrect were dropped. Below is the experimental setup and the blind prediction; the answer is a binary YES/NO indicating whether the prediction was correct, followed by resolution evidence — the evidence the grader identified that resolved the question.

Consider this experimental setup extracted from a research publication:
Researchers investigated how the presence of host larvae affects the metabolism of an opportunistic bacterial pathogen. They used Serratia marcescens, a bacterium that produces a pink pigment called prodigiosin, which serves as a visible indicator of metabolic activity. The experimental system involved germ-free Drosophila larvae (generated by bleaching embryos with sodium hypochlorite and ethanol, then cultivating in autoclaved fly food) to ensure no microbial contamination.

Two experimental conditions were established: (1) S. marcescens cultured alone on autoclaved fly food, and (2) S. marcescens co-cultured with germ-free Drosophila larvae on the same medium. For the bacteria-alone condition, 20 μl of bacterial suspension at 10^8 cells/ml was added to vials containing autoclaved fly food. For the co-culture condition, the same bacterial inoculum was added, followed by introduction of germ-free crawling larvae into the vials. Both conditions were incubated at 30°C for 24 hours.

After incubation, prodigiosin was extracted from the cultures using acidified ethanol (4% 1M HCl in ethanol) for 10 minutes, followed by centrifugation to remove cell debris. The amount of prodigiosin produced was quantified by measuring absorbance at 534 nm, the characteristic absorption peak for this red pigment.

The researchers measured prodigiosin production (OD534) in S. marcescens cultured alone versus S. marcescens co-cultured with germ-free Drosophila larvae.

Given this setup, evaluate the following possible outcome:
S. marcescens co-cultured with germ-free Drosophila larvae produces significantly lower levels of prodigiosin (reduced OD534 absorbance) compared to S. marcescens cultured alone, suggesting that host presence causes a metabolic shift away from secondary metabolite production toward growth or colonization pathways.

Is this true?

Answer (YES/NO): YES